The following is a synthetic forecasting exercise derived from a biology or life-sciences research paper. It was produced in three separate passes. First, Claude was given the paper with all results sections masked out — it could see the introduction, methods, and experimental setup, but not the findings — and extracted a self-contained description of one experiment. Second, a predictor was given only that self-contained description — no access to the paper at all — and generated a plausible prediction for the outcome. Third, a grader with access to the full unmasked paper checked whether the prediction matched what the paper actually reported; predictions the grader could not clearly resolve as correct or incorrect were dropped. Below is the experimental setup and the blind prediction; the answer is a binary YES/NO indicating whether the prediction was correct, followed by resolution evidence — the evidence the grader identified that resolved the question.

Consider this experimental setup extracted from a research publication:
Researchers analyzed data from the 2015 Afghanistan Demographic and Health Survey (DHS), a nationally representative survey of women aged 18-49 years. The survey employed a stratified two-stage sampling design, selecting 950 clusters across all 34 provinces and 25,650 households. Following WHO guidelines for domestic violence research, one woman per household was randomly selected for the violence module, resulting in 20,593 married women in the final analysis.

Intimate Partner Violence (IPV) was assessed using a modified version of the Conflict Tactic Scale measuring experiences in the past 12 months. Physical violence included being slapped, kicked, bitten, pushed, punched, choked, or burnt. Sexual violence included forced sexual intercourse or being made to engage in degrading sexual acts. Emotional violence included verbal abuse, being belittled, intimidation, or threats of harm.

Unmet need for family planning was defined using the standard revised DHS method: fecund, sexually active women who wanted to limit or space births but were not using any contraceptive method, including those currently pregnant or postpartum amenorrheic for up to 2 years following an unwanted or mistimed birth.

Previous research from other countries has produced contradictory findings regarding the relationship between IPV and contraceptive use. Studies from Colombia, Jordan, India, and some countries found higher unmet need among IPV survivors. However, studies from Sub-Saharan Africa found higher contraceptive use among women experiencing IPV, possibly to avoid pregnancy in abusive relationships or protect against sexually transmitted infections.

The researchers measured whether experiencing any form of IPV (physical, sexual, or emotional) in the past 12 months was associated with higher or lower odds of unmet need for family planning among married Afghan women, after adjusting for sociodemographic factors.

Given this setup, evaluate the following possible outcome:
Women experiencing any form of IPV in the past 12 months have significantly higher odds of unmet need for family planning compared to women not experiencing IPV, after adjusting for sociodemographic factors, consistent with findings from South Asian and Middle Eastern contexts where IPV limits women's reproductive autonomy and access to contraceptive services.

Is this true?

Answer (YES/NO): NO